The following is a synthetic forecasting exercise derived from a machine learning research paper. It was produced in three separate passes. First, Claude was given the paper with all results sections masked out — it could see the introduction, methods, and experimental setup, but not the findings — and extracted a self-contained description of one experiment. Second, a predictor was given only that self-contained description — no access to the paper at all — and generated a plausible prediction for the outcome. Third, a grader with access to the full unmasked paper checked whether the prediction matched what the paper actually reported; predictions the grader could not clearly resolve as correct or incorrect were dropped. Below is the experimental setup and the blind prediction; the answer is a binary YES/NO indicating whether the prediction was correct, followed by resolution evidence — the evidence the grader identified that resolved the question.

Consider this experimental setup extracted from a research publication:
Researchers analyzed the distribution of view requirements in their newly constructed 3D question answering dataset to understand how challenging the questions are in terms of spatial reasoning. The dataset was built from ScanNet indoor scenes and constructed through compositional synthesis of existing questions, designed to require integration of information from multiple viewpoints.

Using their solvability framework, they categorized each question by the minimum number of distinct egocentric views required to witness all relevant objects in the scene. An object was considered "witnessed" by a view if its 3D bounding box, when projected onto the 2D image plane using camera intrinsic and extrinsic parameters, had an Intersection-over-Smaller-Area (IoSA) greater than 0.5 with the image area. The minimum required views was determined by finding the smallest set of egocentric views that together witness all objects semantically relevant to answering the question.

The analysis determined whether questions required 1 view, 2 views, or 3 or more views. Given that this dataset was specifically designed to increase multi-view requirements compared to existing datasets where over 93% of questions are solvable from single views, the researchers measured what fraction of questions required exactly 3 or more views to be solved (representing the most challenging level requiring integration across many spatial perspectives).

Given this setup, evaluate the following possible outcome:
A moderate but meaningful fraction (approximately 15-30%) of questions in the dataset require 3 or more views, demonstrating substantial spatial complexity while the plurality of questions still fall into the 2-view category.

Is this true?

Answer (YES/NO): NO